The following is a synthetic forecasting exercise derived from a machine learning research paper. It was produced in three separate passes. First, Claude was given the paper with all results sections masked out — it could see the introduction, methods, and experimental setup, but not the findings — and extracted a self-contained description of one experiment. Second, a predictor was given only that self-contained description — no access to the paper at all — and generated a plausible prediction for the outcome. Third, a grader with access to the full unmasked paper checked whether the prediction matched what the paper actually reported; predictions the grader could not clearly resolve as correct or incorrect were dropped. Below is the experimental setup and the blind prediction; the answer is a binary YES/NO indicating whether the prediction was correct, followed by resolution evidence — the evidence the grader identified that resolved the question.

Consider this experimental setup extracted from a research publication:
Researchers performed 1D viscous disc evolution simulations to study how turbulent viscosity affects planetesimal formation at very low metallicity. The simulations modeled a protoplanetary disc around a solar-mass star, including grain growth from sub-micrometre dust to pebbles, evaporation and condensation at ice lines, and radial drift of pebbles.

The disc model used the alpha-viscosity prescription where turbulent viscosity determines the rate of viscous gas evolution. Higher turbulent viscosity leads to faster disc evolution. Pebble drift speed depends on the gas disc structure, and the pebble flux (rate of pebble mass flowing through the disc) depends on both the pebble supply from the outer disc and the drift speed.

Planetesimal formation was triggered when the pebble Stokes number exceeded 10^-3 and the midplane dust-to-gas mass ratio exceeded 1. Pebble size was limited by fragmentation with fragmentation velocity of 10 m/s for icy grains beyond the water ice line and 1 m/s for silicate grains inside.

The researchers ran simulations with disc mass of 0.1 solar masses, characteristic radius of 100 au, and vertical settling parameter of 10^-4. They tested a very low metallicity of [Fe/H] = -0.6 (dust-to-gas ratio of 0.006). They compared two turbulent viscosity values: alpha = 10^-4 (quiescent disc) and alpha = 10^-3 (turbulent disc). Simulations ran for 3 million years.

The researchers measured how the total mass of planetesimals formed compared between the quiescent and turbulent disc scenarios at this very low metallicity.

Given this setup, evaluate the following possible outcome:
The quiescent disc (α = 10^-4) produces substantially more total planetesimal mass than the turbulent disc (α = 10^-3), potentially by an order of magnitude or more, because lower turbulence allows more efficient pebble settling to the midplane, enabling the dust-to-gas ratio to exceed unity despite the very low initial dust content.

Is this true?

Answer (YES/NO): NO